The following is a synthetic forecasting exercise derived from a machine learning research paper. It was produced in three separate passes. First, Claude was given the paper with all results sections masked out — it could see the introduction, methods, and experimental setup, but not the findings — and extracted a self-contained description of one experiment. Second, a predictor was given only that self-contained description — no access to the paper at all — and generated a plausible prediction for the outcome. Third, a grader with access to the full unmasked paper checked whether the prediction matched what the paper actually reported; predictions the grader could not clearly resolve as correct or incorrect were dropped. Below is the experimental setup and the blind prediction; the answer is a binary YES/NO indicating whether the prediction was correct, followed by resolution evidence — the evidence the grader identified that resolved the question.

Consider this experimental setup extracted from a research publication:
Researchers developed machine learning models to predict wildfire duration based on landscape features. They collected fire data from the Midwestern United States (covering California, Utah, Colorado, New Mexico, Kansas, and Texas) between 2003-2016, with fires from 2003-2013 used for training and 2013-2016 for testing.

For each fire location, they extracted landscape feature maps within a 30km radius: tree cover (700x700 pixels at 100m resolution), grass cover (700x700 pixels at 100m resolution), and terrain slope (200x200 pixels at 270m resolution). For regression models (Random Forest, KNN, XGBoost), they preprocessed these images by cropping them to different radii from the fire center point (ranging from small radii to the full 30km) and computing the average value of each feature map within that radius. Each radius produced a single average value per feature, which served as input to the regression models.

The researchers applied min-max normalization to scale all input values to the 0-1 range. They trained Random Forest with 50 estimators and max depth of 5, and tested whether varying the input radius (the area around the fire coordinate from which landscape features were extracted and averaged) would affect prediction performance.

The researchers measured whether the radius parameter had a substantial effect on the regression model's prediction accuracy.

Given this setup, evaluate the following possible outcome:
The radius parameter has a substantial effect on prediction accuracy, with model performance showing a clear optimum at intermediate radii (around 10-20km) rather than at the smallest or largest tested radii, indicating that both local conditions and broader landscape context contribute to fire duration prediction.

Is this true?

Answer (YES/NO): NO